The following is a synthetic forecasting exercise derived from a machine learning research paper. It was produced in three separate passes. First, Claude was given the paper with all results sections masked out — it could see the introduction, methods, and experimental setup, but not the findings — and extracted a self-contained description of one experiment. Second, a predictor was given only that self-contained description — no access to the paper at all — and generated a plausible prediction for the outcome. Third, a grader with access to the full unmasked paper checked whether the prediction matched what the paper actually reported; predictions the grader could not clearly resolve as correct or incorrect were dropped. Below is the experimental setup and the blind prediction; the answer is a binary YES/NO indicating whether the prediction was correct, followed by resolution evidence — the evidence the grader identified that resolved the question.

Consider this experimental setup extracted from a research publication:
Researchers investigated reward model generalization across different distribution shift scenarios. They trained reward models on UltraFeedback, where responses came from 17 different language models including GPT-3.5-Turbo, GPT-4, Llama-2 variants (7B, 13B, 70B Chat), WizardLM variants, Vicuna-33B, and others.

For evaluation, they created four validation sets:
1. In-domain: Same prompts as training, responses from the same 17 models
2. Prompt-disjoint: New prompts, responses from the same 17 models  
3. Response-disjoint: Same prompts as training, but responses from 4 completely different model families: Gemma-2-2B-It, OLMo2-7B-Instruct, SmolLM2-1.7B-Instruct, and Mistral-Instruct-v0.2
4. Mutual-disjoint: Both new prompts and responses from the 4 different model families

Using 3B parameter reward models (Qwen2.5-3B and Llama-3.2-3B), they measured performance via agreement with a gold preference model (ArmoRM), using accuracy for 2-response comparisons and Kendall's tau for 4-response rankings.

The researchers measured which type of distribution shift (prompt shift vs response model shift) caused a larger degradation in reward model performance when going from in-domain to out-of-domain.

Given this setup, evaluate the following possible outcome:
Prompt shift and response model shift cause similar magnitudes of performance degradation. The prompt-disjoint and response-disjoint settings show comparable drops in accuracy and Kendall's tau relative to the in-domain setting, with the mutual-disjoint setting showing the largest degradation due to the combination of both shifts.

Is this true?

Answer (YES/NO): NO